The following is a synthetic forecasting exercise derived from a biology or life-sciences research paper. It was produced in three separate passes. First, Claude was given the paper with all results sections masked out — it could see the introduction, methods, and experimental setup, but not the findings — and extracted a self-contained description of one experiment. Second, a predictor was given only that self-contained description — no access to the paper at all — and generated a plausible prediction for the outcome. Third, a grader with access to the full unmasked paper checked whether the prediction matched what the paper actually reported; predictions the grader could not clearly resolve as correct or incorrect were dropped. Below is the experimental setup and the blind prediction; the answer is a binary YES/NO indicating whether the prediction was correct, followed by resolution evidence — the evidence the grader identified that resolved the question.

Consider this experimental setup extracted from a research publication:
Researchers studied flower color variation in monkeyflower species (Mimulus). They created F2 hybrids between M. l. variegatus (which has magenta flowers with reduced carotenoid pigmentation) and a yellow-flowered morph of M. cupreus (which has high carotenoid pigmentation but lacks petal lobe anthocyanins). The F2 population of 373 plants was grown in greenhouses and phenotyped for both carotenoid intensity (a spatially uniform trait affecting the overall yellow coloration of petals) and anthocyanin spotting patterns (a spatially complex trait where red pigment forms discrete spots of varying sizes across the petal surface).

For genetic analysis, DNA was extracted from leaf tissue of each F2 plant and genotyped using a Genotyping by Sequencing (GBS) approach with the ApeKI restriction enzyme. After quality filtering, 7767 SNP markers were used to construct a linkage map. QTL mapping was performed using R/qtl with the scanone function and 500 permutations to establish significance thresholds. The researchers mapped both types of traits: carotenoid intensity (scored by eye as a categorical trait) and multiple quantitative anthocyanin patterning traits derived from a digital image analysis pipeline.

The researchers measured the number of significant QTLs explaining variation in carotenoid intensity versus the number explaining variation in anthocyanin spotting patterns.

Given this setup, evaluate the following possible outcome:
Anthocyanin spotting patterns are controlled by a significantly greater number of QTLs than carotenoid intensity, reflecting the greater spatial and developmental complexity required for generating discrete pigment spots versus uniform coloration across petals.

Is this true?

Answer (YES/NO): YES